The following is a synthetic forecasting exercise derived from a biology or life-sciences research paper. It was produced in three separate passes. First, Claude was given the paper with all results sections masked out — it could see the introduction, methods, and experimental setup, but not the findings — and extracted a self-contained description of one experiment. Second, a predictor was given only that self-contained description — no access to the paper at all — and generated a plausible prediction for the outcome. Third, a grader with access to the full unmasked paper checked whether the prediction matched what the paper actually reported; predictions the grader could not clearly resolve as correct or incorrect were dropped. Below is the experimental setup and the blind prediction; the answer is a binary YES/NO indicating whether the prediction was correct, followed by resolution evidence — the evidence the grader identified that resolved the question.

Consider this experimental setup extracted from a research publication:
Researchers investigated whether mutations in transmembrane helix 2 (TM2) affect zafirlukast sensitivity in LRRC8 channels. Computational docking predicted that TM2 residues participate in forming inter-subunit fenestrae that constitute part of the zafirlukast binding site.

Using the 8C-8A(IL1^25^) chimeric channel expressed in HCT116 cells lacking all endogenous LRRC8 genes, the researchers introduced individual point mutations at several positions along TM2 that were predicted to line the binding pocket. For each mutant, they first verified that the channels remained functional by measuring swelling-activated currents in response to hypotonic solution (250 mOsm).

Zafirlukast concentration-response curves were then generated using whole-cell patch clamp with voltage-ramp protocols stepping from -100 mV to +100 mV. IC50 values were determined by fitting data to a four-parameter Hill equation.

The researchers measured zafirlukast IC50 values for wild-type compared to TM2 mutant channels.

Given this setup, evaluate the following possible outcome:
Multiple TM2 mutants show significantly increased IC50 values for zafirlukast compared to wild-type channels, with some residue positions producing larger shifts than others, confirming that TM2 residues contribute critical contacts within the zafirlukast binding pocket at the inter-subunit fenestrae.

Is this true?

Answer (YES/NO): NO